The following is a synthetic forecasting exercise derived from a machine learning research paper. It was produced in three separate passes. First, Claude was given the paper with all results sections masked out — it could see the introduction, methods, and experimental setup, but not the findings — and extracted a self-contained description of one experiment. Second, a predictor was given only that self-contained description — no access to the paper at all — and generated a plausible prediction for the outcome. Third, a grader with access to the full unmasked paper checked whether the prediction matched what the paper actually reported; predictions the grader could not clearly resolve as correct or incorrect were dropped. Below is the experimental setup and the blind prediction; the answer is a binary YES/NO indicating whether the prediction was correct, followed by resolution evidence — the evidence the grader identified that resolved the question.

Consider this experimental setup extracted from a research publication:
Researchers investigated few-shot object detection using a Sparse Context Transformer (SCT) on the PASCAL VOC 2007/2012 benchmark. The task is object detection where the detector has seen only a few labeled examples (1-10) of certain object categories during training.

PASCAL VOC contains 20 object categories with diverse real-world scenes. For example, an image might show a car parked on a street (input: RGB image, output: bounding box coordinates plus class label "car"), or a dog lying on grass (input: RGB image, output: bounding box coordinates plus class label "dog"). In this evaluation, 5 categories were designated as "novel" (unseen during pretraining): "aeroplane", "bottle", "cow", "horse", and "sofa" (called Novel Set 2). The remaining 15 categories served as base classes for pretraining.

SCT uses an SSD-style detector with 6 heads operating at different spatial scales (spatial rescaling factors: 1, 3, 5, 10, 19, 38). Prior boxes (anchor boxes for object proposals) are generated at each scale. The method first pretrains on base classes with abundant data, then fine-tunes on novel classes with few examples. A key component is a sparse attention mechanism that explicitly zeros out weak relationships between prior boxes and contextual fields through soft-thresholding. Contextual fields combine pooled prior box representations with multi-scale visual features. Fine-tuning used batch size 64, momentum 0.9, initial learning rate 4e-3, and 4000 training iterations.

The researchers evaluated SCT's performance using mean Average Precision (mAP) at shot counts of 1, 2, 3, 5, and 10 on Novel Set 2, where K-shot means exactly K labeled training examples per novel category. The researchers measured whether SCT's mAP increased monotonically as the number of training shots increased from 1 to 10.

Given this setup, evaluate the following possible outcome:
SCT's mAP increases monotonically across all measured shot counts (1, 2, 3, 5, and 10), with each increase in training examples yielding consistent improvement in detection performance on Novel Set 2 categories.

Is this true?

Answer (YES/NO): NO